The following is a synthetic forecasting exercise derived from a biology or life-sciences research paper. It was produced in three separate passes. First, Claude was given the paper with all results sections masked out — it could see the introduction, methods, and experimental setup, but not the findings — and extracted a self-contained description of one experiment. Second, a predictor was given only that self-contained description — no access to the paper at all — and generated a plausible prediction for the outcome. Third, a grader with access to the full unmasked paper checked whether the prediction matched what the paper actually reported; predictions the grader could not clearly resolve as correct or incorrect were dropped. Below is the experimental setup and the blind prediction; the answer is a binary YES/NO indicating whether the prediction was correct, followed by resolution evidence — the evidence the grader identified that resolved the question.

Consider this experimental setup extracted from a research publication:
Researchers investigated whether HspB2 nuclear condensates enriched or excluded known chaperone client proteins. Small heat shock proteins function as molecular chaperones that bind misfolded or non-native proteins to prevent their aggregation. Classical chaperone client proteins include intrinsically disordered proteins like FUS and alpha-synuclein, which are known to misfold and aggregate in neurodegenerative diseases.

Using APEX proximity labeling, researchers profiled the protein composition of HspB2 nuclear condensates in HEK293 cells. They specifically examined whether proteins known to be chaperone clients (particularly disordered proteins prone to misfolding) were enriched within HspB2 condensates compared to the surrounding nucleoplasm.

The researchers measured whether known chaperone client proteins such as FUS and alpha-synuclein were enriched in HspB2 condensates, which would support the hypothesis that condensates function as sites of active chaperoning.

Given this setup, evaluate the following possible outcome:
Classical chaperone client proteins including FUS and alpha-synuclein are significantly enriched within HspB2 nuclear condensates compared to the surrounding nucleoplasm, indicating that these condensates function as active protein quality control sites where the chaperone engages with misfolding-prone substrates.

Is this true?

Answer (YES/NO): NO